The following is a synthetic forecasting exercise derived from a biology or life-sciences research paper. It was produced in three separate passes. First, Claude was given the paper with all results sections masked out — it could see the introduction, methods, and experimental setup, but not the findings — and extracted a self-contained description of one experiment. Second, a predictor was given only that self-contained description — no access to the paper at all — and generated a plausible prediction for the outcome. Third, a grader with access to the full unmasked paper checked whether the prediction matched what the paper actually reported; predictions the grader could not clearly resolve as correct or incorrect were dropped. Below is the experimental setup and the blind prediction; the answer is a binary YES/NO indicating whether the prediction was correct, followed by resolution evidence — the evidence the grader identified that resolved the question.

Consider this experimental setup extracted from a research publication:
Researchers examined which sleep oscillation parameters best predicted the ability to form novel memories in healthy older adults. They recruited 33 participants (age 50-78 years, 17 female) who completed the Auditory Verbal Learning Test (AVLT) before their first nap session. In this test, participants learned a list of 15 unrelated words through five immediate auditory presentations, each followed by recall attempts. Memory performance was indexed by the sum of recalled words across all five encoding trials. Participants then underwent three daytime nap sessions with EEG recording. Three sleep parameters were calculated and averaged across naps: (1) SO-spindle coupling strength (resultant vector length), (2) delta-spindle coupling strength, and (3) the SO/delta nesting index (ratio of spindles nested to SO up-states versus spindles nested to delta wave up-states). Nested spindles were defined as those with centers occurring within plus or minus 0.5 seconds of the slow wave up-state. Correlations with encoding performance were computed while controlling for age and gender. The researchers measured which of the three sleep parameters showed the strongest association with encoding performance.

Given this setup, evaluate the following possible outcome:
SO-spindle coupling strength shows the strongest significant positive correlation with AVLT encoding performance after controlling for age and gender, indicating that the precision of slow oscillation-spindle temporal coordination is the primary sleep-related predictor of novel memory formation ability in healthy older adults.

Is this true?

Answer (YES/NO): NO